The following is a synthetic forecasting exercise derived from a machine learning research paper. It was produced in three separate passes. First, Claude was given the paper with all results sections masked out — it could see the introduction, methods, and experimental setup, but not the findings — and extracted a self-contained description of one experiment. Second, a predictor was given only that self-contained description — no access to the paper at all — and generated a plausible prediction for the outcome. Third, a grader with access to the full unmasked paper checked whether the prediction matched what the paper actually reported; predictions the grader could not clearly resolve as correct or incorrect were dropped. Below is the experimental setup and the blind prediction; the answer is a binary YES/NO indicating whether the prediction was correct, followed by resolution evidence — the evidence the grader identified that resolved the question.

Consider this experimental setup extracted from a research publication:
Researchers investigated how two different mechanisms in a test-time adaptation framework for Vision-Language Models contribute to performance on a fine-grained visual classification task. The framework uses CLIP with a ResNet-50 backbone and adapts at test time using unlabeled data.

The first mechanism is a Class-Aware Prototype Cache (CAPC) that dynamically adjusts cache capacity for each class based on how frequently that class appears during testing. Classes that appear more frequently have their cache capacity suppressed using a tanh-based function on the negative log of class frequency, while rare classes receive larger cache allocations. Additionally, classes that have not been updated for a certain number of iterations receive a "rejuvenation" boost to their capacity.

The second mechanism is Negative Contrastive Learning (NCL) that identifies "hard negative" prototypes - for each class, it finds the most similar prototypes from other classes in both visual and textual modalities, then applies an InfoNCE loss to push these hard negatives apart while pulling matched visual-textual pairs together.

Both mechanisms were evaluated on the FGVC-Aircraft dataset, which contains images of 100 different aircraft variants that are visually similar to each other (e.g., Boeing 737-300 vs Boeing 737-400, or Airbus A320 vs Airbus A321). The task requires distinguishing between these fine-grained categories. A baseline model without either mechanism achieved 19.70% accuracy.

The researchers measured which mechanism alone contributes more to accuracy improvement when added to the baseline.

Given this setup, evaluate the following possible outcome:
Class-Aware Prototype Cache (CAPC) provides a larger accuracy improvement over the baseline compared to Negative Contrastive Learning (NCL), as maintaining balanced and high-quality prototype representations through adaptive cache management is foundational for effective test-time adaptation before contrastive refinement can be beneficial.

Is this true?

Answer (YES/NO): YES